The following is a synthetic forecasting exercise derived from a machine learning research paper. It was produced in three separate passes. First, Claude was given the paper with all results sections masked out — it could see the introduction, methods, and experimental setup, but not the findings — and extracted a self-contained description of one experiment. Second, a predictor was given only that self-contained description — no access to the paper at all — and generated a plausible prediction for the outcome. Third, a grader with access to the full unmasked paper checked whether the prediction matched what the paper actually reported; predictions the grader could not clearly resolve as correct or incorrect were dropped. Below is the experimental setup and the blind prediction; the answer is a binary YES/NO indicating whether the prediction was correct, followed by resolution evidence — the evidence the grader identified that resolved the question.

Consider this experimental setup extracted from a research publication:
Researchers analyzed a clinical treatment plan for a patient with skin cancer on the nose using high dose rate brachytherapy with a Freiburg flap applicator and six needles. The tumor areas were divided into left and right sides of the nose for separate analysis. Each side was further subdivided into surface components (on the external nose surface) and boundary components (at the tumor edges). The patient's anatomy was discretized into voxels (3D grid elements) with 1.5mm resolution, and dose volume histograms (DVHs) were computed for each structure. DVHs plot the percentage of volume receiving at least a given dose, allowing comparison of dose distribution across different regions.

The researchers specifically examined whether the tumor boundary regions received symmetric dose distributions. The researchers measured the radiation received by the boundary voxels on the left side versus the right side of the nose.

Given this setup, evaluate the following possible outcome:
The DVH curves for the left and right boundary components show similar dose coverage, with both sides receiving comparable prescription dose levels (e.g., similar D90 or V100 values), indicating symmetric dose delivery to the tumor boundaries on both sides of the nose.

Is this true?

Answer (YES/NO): NO